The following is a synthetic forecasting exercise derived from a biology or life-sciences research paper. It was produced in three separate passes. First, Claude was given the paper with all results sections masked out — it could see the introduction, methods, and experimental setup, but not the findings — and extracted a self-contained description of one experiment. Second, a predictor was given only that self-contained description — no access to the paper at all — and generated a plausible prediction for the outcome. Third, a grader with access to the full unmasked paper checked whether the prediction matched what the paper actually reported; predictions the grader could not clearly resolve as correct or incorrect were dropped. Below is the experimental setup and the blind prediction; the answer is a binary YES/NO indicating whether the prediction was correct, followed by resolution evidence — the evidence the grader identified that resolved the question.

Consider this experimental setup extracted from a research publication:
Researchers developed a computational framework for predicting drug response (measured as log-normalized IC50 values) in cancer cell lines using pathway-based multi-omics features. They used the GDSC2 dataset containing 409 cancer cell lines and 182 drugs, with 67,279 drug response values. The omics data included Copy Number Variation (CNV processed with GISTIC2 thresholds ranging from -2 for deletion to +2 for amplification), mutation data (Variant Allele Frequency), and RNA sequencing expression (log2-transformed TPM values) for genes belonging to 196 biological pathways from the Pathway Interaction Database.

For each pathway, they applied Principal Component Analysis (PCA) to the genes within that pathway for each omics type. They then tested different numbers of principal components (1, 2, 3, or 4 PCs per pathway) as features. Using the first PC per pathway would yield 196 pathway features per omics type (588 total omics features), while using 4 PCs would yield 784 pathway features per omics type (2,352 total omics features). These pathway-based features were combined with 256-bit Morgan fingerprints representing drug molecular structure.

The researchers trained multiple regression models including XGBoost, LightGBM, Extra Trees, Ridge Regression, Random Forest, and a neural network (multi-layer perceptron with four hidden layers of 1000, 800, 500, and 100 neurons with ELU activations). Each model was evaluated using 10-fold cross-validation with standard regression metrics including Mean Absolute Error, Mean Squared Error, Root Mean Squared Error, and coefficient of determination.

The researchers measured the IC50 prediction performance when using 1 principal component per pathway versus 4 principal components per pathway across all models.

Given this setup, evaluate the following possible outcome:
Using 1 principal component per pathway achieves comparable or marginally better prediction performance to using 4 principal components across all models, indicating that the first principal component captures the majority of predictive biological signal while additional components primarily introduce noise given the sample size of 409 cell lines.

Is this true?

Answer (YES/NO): NO